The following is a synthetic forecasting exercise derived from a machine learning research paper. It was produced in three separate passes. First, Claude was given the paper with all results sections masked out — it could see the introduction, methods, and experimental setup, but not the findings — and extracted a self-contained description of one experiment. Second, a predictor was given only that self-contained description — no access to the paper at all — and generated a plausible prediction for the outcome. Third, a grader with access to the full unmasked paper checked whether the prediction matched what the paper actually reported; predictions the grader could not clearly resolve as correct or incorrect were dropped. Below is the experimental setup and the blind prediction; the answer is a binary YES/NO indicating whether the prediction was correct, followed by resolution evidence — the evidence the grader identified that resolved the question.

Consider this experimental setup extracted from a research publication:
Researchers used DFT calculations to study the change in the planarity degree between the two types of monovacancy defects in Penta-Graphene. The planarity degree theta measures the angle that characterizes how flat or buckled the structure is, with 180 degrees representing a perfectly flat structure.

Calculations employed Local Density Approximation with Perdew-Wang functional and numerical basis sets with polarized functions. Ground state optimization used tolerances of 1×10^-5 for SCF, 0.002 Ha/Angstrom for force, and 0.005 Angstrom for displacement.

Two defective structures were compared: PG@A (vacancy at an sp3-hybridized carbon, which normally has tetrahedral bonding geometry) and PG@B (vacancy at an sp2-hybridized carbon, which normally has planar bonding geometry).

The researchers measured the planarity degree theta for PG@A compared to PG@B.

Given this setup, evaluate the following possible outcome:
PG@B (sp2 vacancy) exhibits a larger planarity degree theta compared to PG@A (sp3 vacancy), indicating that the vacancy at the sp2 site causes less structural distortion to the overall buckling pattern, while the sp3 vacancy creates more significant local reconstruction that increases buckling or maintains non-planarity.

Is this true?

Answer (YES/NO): NO